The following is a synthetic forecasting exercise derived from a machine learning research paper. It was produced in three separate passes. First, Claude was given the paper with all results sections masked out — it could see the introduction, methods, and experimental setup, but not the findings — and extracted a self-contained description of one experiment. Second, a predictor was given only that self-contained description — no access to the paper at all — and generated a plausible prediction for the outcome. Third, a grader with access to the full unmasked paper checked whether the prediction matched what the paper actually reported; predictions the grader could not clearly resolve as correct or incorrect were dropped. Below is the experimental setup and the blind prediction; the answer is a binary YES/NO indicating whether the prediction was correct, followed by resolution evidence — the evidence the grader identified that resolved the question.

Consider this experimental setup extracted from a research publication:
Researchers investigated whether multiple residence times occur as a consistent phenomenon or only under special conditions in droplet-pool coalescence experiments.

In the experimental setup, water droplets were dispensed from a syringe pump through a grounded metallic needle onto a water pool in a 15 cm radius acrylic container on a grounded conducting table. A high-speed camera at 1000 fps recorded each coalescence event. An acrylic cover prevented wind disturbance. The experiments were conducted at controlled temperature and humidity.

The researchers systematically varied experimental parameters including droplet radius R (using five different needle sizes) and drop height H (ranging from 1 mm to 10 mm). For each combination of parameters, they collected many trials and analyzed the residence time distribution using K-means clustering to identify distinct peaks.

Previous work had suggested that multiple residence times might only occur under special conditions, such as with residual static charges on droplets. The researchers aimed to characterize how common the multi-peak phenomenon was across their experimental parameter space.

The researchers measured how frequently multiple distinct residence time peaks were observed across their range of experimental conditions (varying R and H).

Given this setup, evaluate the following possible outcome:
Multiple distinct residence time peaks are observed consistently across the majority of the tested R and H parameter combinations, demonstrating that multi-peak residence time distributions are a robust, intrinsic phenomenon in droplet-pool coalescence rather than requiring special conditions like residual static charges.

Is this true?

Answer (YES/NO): YES